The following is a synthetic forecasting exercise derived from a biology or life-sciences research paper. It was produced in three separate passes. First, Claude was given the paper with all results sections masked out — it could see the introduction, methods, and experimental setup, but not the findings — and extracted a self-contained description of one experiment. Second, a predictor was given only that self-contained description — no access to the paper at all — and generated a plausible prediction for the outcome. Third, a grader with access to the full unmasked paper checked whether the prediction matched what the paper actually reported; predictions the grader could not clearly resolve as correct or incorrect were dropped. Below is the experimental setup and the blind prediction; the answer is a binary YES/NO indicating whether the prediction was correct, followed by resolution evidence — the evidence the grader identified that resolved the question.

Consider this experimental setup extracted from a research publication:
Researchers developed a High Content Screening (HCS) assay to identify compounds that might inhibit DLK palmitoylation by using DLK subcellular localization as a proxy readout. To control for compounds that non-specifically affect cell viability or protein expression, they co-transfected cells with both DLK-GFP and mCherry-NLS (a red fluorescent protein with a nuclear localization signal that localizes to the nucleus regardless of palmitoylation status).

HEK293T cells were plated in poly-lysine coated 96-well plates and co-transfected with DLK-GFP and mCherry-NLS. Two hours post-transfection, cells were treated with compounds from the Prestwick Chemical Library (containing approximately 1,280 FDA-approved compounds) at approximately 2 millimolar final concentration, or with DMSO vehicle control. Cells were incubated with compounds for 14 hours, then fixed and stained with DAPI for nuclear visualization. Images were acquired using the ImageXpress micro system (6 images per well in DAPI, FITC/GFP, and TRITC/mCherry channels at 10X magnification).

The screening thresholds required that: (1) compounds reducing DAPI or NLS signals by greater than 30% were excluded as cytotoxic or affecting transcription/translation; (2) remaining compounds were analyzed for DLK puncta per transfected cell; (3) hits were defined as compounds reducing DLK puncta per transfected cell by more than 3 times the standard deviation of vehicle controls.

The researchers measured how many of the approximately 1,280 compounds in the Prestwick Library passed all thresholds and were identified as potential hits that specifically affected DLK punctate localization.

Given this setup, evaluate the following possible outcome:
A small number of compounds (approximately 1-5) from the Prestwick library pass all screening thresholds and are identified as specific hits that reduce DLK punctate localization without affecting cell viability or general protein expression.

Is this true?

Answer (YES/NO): NO